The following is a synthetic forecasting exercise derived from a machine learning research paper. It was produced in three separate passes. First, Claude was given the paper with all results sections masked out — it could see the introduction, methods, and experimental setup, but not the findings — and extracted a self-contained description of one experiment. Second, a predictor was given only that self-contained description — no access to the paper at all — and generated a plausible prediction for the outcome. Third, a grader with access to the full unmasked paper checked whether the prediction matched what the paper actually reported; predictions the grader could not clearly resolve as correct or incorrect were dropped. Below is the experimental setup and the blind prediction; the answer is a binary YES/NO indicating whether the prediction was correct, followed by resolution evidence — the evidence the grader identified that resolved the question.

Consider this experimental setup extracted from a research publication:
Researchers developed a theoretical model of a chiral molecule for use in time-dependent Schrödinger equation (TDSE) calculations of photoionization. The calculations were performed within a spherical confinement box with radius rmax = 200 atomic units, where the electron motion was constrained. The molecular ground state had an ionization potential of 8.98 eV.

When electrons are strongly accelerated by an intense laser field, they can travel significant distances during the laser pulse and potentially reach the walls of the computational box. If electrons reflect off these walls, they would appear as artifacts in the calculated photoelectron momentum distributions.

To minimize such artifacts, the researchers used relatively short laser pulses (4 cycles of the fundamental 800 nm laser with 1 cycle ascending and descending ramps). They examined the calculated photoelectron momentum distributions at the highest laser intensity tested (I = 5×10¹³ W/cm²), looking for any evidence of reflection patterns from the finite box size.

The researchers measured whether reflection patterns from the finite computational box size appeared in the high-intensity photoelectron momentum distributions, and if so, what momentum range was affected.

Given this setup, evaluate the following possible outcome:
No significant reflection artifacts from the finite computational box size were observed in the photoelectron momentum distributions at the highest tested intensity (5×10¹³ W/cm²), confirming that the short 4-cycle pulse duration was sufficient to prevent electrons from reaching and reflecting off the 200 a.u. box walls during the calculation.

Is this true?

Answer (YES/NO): NO